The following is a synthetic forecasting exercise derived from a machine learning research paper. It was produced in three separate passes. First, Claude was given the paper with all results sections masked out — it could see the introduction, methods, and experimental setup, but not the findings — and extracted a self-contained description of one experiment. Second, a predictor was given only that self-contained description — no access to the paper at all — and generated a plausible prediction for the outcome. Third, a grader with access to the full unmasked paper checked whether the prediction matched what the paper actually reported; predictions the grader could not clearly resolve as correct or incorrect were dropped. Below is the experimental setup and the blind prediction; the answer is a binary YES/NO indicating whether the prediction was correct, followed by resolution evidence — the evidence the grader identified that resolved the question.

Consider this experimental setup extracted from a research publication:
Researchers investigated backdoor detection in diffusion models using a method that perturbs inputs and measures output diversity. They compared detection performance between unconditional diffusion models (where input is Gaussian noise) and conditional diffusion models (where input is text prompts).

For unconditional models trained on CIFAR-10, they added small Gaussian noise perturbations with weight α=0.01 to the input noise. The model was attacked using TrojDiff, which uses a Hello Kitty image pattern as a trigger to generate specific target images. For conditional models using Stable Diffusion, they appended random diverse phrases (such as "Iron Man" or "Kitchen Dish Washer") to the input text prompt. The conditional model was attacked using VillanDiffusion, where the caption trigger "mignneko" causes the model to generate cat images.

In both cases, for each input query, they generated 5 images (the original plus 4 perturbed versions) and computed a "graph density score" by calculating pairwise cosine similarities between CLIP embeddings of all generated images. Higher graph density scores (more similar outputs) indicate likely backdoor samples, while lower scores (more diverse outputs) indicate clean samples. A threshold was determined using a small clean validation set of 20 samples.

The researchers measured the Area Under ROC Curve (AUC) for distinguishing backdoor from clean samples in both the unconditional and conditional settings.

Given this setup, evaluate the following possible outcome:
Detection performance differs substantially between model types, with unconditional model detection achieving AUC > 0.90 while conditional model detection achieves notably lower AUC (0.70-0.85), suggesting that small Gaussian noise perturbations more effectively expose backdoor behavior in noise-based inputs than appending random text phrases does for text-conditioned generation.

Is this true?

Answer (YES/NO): NO